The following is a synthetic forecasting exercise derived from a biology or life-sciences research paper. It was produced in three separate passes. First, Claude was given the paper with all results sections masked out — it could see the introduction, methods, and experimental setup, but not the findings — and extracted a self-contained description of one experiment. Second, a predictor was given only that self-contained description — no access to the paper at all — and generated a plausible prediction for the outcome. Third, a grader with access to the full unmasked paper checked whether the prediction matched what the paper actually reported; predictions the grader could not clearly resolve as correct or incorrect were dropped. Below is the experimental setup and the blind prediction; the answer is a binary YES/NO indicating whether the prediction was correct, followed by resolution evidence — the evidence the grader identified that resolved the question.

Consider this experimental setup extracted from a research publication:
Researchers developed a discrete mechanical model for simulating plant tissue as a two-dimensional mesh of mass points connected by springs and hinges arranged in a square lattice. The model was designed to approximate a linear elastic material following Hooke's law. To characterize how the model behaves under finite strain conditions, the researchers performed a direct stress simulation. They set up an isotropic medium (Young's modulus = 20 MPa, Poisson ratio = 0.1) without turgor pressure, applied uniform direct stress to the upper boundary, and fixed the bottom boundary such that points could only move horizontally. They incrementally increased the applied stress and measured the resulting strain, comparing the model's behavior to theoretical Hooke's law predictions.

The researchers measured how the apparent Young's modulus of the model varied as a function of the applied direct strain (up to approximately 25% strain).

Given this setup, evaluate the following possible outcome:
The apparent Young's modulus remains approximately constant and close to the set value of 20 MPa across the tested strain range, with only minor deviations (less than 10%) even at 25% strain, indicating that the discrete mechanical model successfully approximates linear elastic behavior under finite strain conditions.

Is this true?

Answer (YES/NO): NO